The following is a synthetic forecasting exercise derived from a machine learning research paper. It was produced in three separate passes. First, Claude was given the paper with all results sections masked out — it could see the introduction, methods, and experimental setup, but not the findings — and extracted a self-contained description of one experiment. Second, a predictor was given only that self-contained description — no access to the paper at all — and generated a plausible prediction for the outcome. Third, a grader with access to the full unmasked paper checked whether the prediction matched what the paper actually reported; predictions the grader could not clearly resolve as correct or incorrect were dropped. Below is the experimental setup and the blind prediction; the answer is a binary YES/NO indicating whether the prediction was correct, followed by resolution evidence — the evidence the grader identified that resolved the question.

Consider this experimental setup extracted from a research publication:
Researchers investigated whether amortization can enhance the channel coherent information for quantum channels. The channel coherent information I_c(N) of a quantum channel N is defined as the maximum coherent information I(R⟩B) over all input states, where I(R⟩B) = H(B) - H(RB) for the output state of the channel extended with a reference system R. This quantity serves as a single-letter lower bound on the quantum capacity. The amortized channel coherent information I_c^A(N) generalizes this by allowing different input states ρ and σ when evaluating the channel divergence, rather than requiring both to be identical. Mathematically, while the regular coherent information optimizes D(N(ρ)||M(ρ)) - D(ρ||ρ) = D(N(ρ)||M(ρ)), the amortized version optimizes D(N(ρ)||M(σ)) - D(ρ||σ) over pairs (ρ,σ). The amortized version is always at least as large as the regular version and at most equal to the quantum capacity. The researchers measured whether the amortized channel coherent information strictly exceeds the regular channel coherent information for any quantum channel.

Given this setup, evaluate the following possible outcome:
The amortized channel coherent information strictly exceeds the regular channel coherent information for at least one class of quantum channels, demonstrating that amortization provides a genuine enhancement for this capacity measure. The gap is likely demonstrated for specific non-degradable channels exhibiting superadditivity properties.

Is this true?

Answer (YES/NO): NO